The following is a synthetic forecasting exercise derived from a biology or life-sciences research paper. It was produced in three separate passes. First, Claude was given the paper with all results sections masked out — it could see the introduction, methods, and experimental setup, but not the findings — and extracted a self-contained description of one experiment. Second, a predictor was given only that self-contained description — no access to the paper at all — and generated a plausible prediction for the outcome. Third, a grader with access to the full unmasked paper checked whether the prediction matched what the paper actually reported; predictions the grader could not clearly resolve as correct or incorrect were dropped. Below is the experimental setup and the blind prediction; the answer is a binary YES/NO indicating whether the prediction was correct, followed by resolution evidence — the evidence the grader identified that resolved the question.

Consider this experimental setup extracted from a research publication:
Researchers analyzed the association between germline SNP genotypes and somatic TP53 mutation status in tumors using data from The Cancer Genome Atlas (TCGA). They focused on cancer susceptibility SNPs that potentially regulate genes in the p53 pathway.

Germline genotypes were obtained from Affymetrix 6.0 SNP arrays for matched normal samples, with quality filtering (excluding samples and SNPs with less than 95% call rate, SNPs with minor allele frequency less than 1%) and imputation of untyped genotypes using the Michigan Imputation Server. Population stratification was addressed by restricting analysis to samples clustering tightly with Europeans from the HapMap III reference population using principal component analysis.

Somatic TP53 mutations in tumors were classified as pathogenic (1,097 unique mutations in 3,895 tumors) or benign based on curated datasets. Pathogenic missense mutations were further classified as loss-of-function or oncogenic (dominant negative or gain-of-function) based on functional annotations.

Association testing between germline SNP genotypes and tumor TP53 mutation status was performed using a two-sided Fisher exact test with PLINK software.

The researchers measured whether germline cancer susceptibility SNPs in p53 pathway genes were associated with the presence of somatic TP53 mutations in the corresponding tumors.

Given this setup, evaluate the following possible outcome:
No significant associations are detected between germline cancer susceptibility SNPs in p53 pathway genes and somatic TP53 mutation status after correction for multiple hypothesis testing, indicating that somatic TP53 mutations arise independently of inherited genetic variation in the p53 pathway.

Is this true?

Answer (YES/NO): NO